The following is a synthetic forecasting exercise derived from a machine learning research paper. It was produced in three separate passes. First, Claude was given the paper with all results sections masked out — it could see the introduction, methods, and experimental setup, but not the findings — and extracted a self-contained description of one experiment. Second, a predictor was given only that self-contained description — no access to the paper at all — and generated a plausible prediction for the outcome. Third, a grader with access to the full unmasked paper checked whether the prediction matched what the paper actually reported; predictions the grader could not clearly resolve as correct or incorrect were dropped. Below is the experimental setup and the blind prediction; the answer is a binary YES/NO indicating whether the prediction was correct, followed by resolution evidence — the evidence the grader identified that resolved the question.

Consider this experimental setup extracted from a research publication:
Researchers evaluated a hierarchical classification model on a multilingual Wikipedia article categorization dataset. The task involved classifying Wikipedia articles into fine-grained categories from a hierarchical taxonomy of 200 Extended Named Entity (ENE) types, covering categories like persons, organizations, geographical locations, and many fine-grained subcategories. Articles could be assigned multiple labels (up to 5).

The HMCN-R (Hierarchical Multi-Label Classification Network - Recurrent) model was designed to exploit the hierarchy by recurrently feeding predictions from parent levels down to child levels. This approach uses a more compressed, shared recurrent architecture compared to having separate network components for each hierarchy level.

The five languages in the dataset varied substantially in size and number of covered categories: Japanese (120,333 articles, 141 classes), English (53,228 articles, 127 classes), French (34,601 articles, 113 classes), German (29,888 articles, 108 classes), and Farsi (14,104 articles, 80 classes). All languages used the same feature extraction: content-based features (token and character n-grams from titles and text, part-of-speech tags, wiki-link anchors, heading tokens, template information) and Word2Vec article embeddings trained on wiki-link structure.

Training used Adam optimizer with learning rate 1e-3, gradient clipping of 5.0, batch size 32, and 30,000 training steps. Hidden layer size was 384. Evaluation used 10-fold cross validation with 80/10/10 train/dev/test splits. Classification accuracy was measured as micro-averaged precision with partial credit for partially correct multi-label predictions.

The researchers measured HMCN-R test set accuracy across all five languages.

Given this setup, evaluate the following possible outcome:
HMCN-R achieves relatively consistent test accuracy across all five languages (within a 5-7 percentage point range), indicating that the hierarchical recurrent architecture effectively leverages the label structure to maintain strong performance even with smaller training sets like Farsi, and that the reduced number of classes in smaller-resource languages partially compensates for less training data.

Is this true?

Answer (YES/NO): NO